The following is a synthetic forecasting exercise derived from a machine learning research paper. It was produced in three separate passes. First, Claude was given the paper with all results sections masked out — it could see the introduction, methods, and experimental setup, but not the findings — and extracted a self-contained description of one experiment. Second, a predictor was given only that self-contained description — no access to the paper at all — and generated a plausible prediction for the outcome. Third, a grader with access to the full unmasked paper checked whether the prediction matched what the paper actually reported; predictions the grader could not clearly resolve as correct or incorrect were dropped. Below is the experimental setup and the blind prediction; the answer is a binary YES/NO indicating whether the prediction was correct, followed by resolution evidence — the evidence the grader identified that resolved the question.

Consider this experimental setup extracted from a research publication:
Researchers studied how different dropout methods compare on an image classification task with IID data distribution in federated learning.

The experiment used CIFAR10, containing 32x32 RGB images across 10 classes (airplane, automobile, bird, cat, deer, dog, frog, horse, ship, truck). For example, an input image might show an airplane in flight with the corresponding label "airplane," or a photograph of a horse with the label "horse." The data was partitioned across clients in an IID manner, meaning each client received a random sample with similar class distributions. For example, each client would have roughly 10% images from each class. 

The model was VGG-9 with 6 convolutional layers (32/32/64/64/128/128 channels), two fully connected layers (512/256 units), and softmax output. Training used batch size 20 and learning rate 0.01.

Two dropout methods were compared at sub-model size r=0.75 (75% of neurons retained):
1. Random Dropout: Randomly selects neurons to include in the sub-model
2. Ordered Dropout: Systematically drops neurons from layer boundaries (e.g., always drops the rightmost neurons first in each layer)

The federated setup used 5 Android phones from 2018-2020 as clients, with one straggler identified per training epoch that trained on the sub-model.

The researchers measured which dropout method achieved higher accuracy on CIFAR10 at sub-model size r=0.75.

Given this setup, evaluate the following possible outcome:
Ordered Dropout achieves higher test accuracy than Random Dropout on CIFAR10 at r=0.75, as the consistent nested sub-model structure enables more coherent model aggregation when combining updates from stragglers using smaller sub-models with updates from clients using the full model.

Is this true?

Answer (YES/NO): YES